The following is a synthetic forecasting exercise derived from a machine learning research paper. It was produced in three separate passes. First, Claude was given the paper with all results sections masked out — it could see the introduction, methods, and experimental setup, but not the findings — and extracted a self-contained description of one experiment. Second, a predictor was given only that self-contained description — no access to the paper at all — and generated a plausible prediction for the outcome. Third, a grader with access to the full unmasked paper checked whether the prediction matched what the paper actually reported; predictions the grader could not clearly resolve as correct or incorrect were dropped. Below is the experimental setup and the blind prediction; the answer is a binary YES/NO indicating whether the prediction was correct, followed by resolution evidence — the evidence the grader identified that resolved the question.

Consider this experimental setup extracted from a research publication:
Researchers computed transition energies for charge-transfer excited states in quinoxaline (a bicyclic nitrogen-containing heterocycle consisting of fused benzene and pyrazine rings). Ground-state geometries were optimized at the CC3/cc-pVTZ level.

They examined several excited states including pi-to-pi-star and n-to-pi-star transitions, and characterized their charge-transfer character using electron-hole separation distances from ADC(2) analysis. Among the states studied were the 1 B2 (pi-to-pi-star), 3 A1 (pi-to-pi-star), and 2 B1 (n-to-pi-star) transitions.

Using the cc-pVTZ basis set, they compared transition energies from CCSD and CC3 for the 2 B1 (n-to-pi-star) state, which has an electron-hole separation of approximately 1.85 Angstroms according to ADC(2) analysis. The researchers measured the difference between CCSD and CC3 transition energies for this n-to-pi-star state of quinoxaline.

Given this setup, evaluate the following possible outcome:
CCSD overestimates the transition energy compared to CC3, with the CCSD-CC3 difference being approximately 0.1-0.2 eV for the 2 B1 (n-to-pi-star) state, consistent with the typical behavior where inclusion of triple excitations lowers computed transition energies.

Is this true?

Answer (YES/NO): NO